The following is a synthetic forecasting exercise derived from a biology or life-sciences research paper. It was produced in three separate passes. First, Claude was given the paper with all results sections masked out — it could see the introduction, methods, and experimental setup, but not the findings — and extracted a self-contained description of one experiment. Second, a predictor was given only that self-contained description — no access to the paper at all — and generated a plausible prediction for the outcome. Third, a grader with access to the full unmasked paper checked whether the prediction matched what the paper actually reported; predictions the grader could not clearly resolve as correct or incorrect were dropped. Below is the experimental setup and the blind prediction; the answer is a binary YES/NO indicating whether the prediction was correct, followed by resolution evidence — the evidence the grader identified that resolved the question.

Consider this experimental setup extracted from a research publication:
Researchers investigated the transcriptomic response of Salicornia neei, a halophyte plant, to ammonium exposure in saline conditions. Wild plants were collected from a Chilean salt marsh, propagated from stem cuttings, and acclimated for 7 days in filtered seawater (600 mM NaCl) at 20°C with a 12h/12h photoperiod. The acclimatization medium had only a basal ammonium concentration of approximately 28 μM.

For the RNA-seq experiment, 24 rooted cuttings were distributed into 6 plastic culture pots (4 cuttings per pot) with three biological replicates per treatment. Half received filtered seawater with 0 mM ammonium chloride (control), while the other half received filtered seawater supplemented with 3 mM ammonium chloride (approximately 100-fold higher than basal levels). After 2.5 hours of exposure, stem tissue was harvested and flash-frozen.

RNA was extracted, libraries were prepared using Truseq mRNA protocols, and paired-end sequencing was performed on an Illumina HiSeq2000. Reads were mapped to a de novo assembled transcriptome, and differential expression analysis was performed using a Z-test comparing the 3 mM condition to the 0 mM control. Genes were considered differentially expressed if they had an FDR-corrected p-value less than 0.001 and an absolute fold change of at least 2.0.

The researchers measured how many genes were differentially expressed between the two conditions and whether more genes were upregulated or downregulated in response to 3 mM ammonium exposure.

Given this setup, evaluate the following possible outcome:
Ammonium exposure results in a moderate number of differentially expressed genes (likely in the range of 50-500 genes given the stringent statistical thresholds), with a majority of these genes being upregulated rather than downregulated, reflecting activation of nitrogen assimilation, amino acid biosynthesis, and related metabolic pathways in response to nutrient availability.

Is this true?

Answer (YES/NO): NO